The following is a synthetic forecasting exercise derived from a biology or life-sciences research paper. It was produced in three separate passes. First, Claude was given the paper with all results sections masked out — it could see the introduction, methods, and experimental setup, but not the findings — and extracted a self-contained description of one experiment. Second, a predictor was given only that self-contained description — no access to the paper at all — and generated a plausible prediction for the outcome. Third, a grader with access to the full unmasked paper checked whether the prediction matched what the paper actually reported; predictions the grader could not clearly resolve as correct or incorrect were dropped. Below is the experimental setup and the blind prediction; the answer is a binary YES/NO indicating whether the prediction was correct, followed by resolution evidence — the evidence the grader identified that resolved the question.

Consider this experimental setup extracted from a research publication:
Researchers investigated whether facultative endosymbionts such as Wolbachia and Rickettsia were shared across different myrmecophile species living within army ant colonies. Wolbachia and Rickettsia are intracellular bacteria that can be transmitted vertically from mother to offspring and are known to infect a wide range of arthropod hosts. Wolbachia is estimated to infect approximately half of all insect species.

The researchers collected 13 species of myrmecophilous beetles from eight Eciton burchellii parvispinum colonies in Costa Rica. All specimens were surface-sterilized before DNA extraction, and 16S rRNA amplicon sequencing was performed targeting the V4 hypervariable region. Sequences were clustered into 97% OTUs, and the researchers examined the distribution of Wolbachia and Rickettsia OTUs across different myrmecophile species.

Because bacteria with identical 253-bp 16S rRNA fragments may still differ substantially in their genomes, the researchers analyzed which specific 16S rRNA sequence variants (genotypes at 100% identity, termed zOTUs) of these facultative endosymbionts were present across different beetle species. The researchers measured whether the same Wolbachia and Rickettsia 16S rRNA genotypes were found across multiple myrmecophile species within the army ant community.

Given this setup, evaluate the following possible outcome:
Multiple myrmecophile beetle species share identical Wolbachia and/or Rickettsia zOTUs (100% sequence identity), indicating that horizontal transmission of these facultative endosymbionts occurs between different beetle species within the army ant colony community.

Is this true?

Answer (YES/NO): YES